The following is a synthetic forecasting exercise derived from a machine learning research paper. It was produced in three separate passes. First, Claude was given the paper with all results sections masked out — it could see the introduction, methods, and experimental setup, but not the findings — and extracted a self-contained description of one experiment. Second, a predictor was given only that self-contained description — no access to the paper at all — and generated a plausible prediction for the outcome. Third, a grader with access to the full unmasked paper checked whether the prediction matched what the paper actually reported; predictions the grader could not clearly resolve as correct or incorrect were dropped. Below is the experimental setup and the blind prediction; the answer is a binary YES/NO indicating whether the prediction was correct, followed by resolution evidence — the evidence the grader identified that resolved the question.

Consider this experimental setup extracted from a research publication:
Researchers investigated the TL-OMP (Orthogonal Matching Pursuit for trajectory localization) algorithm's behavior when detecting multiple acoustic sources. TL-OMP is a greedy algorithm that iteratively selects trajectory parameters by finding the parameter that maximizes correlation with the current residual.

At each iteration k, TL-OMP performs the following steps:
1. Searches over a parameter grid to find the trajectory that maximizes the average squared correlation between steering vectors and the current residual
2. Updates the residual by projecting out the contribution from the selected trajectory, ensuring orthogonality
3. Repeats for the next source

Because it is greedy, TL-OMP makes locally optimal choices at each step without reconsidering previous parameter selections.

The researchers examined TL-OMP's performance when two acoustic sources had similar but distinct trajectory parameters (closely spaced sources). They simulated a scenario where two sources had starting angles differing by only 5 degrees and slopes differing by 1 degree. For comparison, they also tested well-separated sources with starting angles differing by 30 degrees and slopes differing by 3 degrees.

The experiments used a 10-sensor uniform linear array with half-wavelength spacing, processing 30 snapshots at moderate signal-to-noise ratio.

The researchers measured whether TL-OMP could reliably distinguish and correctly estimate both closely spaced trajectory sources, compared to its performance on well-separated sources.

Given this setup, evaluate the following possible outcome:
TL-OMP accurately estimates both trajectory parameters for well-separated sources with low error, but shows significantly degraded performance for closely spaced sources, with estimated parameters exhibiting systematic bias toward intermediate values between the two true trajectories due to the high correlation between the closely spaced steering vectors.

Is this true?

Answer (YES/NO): NO